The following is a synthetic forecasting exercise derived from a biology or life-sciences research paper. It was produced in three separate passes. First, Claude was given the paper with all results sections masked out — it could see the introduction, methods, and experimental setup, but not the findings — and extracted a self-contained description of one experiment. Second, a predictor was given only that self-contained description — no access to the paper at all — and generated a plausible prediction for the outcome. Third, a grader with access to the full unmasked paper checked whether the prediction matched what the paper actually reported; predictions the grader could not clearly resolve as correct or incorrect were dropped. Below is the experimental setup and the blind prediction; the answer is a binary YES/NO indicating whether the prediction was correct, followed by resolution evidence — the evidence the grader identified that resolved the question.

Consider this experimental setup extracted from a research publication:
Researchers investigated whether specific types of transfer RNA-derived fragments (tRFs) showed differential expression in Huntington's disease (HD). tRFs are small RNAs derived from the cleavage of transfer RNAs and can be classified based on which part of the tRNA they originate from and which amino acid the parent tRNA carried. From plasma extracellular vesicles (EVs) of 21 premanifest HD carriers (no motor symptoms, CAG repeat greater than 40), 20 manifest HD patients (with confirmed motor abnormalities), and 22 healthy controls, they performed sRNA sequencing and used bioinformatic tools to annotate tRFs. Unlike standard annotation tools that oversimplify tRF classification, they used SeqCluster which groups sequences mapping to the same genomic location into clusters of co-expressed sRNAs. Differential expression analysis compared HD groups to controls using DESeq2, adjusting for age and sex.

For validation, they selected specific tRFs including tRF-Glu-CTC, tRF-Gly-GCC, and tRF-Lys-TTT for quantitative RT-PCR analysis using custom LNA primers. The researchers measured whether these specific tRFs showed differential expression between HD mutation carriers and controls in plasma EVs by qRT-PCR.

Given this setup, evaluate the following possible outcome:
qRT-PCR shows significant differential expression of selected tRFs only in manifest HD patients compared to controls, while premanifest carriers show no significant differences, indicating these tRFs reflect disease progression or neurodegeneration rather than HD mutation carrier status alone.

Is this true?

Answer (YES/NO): NO